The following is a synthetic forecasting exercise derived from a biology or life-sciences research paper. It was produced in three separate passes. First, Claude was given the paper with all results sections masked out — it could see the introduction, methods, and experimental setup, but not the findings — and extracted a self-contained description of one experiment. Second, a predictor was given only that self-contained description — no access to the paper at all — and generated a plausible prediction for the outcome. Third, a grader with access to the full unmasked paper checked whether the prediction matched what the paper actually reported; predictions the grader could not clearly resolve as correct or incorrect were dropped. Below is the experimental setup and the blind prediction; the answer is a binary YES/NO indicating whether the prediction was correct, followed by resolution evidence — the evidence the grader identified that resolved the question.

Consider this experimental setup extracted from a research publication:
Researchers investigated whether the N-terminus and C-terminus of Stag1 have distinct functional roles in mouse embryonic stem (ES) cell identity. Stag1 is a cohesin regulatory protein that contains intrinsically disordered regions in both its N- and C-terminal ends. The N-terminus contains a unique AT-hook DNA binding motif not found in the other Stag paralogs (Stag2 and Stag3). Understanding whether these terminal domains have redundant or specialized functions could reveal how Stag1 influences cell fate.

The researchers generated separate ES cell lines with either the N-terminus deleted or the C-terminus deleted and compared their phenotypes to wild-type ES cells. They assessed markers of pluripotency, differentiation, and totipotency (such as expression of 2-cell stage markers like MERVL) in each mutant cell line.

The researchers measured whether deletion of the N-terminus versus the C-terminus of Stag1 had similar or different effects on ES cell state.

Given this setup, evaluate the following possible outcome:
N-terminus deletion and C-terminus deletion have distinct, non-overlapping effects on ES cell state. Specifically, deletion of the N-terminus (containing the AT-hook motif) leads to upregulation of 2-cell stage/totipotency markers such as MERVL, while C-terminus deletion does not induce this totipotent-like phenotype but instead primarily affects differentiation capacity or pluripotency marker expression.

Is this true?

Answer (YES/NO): YES